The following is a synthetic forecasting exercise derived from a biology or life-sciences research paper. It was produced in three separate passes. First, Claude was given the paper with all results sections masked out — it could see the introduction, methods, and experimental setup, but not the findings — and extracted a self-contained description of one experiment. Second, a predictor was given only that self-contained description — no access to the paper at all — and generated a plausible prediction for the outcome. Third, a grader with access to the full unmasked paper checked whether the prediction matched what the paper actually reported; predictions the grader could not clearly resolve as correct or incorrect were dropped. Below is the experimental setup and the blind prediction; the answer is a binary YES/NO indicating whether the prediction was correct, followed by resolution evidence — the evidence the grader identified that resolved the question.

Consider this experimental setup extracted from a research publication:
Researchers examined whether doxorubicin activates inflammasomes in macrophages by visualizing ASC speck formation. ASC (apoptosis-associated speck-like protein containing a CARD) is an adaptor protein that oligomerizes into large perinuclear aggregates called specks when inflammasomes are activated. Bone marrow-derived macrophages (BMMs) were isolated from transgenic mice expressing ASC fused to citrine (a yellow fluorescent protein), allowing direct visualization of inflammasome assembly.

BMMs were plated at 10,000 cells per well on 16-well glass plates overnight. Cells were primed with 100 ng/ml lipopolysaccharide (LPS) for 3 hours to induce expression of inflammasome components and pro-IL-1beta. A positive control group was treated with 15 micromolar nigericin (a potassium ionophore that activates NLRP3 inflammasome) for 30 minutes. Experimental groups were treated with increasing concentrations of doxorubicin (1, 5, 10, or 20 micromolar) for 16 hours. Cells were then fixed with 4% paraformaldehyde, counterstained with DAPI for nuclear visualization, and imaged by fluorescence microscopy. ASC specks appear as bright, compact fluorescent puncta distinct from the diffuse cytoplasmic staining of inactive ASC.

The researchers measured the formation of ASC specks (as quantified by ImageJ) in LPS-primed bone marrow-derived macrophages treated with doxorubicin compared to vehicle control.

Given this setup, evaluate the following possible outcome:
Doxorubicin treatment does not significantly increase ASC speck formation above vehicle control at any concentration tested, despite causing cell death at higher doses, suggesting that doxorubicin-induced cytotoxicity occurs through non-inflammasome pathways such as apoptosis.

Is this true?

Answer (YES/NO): NO